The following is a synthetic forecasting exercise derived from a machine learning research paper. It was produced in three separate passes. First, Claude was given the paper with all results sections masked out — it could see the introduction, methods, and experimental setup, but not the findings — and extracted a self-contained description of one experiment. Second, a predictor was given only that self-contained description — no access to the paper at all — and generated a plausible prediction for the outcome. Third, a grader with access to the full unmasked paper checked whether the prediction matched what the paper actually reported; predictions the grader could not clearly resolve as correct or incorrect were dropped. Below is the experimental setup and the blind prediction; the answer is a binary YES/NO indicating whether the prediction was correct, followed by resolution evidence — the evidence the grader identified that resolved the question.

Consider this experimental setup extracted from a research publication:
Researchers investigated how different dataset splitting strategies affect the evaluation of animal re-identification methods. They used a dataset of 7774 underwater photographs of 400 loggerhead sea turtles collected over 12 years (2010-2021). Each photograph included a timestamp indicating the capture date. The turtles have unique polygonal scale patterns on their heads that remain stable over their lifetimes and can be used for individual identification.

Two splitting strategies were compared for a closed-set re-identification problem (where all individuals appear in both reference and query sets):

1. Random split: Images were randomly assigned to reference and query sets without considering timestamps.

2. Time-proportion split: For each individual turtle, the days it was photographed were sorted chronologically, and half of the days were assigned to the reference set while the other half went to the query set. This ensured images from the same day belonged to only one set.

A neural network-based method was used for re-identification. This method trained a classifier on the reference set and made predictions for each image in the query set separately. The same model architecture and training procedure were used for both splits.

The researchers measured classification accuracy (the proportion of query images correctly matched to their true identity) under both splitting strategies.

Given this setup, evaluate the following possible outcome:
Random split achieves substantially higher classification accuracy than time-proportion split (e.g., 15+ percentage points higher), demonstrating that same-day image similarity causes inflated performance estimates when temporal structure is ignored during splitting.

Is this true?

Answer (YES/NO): YES